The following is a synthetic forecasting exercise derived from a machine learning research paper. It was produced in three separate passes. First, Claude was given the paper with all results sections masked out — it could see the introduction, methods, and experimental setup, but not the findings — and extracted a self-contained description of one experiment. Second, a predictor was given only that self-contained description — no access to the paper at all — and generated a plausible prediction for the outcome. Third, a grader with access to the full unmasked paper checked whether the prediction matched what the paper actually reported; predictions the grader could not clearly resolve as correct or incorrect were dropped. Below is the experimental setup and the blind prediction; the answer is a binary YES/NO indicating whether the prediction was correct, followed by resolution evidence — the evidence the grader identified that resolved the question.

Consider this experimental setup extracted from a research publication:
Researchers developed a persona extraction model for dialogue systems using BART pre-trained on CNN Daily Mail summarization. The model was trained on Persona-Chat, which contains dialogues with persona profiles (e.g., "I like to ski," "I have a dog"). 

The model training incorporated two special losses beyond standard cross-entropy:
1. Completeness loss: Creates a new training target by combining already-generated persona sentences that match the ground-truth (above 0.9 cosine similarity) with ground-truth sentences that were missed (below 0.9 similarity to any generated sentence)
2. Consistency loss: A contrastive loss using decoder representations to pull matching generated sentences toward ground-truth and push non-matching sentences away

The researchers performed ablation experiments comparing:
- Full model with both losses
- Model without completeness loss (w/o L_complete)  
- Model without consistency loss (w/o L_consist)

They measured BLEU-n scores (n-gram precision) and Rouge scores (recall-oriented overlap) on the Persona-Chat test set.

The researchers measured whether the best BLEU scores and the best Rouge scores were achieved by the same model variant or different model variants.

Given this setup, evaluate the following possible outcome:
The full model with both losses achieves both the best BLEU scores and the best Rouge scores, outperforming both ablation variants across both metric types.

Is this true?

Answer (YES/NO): NO